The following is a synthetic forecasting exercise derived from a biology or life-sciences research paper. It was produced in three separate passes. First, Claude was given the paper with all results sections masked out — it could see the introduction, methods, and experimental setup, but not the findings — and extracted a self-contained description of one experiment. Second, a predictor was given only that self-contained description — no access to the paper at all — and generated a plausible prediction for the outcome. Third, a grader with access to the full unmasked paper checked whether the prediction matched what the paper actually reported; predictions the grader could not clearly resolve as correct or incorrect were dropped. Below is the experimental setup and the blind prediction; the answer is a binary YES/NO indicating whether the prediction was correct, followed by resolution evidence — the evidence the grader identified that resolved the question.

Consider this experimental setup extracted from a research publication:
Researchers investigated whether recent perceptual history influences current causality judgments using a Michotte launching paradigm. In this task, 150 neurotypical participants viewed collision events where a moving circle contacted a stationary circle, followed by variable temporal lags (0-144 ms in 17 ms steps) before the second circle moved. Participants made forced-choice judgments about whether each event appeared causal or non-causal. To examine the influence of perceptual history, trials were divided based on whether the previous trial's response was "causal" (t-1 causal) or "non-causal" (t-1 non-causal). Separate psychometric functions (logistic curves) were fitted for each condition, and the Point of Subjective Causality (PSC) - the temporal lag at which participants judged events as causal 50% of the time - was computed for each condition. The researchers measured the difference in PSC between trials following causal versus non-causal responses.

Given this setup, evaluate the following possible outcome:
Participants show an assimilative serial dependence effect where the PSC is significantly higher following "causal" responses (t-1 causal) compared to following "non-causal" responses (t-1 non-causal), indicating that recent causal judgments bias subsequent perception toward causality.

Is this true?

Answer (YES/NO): YES